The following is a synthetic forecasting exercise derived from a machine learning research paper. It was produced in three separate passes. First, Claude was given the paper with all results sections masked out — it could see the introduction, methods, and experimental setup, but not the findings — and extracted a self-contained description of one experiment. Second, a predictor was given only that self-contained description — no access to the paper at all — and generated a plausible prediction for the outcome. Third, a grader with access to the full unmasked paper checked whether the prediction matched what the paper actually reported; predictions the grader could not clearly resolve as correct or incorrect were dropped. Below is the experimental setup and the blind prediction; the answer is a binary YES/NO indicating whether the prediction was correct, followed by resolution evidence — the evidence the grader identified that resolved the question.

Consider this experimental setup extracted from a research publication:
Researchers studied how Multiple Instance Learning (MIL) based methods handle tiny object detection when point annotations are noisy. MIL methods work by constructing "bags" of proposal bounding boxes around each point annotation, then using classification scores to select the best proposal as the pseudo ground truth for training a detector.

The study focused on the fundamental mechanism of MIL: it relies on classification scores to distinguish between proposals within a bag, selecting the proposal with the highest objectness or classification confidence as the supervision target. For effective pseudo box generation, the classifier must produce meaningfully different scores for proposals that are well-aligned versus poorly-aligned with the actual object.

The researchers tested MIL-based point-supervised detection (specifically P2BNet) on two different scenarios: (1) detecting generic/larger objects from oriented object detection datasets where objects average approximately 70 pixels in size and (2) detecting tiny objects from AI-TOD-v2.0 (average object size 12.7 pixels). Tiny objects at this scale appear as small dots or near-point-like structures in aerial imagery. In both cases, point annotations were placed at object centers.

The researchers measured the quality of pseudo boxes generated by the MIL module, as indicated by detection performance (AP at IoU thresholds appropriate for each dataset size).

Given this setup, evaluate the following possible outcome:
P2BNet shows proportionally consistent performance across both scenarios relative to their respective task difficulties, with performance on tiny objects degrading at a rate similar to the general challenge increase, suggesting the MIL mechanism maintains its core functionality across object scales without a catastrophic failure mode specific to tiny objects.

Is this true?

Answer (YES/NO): NO